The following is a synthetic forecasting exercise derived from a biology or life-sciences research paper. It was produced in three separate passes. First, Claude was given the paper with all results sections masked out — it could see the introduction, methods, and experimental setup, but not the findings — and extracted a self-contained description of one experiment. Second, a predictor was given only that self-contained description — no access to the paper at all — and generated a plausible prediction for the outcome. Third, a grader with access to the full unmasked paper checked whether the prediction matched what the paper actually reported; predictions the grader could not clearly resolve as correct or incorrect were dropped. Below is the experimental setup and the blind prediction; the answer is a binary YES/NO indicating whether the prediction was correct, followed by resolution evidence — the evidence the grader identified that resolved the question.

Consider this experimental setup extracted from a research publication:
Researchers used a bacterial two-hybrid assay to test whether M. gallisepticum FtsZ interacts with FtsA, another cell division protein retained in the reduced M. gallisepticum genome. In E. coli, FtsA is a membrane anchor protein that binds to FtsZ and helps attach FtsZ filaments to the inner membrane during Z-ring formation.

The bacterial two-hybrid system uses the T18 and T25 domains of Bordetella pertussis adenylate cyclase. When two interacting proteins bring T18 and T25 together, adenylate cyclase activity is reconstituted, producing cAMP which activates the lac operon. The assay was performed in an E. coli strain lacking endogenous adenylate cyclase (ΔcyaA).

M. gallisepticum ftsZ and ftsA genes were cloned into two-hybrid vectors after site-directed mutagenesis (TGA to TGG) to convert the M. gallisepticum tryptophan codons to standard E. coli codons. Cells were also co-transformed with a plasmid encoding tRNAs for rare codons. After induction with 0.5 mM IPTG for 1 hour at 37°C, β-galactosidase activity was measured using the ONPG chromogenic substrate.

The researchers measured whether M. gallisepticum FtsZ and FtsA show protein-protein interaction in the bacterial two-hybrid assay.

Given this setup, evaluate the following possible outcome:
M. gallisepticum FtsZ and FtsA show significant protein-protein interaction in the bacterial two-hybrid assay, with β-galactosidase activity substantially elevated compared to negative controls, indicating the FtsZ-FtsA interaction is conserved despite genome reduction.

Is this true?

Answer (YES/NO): YES